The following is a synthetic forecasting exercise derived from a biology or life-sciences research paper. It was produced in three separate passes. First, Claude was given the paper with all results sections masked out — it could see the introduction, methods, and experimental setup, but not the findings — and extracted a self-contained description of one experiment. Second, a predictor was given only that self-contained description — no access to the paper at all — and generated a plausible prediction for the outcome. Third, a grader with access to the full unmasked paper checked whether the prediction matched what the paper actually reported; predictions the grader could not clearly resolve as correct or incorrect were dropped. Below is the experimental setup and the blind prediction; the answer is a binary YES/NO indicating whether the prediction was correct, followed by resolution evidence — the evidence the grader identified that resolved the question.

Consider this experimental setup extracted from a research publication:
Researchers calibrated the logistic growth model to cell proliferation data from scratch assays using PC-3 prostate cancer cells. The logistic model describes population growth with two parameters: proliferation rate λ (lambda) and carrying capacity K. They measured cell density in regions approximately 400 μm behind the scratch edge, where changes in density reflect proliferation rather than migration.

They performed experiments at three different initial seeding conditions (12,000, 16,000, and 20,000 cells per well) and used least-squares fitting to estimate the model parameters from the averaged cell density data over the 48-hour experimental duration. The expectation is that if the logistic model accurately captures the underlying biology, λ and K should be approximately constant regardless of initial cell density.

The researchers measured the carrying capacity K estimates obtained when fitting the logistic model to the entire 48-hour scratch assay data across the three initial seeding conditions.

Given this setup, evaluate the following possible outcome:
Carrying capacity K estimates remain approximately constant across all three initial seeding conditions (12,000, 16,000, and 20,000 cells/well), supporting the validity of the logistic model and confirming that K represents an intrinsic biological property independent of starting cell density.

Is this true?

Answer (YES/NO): NO